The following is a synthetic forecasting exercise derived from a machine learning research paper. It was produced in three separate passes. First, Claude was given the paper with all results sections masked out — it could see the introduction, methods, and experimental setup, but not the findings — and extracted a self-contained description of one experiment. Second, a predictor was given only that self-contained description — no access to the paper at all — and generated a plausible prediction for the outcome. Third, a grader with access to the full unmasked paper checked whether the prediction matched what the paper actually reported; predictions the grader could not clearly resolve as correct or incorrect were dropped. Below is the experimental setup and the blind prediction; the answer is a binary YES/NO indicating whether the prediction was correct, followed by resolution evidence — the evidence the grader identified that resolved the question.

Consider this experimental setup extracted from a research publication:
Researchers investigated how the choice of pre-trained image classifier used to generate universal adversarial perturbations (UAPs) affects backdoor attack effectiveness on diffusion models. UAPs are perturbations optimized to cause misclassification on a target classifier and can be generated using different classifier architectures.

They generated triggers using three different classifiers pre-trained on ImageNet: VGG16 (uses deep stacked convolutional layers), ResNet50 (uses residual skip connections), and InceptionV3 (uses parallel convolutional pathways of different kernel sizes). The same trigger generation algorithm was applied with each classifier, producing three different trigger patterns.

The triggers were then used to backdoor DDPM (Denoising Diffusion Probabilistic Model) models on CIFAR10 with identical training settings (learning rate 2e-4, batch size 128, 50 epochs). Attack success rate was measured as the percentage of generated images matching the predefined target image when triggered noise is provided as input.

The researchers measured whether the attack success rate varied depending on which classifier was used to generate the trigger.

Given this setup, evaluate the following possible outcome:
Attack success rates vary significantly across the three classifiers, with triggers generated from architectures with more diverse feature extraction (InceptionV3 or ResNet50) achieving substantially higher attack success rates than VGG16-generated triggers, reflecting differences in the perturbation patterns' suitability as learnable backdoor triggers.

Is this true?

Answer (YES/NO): NO